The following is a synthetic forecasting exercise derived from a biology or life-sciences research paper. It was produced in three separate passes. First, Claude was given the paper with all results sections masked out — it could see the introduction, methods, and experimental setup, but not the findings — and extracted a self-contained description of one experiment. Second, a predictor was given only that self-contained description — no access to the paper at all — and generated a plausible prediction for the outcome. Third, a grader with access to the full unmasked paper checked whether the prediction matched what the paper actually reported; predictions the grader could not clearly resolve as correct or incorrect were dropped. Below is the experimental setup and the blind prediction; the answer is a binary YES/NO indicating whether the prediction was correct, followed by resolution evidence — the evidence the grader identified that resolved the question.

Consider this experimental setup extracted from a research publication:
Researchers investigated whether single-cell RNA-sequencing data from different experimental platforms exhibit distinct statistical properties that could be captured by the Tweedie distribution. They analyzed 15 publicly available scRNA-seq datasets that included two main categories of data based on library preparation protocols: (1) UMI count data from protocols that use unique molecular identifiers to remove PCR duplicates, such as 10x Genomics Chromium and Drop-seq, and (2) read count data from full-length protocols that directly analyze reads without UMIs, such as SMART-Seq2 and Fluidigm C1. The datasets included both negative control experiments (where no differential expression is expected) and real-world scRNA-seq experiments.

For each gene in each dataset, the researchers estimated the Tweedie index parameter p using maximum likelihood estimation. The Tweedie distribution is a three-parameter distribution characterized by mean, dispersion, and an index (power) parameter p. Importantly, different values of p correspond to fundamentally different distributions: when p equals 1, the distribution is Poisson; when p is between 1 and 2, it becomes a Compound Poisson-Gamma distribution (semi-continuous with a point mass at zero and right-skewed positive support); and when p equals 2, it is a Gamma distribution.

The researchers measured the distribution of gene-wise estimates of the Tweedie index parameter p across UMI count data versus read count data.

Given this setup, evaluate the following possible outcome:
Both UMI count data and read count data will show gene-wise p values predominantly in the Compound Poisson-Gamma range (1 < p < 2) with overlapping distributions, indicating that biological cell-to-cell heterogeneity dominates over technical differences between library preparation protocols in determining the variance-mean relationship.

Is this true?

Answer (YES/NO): NO